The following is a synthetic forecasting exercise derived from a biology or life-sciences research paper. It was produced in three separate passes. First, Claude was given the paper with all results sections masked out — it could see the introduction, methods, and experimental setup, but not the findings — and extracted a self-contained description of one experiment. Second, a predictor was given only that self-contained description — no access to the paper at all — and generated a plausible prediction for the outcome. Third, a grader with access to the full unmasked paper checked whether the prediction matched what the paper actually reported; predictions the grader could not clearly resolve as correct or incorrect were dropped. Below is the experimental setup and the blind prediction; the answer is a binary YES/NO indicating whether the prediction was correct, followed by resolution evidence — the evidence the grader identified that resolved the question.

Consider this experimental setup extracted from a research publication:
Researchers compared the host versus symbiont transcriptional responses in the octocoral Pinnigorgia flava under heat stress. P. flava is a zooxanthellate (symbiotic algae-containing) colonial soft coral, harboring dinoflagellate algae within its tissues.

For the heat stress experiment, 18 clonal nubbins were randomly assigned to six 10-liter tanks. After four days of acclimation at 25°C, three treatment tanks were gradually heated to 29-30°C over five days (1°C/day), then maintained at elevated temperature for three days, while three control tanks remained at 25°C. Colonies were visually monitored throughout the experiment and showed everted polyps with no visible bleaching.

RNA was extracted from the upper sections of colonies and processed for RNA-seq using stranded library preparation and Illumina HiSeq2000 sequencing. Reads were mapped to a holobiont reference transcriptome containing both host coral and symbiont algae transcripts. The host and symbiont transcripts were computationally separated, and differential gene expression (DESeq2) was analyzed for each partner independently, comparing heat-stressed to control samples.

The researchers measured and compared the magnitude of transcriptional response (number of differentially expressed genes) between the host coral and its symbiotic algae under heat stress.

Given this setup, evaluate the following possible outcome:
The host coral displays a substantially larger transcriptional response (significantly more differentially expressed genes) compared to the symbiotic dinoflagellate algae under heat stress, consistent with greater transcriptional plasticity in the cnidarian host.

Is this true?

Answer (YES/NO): YES